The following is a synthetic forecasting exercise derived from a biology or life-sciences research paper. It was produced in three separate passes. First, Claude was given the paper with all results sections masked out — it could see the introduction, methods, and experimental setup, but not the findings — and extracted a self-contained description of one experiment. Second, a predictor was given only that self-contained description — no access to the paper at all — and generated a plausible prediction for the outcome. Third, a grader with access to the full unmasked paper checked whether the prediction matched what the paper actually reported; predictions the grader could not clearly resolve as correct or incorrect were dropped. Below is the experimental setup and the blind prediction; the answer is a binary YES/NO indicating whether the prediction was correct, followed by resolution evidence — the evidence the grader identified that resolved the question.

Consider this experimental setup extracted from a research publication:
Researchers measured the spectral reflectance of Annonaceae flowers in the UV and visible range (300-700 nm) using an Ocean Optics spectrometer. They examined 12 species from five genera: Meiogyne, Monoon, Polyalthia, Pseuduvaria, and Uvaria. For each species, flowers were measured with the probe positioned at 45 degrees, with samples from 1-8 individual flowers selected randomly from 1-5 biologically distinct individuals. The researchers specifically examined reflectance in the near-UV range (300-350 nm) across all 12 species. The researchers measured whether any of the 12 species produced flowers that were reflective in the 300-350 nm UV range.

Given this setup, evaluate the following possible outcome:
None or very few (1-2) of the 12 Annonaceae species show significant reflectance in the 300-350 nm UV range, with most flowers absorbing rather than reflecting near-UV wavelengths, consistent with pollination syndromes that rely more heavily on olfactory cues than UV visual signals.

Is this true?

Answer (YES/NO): YES